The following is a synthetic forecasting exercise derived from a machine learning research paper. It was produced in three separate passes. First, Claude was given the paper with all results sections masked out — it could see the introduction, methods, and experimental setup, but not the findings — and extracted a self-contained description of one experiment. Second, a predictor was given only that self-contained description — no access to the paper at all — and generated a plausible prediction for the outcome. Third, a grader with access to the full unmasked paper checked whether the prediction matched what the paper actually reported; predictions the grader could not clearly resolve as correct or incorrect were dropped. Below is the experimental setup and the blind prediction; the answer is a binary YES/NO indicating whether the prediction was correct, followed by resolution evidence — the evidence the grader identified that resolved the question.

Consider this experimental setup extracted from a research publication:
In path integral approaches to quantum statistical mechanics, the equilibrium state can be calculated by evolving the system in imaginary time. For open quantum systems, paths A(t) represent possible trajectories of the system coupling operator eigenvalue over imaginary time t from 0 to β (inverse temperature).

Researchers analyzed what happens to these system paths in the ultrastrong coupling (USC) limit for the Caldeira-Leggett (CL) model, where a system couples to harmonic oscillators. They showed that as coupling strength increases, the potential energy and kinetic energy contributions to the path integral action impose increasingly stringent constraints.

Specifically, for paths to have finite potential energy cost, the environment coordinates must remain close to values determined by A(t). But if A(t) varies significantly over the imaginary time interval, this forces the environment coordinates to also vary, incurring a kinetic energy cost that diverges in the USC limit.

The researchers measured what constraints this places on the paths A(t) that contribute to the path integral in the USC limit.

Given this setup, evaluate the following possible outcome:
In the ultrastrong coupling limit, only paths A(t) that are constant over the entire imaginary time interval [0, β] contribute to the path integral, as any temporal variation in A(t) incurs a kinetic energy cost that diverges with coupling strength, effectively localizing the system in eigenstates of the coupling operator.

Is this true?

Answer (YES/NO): YES